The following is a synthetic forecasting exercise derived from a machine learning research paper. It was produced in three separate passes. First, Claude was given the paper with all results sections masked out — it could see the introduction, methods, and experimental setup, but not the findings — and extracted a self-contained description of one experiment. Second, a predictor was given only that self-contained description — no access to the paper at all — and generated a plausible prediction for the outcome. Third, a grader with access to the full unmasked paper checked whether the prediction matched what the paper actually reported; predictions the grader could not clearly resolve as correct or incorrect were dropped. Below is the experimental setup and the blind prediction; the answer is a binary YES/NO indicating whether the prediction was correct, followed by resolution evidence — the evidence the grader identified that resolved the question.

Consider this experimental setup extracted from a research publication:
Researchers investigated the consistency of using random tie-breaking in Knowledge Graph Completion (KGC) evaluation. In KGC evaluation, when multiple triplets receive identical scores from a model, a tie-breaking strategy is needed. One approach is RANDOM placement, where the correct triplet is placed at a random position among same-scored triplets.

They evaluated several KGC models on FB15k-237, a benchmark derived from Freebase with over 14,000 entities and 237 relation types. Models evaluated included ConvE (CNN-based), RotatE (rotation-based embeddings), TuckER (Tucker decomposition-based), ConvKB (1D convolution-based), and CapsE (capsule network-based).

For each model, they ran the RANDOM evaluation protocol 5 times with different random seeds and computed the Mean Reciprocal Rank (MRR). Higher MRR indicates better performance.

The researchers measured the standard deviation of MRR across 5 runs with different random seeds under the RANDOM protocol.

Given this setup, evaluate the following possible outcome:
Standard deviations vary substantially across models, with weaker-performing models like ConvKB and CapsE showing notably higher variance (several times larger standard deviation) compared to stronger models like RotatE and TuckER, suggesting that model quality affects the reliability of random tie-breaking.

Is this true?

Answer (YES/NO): NO